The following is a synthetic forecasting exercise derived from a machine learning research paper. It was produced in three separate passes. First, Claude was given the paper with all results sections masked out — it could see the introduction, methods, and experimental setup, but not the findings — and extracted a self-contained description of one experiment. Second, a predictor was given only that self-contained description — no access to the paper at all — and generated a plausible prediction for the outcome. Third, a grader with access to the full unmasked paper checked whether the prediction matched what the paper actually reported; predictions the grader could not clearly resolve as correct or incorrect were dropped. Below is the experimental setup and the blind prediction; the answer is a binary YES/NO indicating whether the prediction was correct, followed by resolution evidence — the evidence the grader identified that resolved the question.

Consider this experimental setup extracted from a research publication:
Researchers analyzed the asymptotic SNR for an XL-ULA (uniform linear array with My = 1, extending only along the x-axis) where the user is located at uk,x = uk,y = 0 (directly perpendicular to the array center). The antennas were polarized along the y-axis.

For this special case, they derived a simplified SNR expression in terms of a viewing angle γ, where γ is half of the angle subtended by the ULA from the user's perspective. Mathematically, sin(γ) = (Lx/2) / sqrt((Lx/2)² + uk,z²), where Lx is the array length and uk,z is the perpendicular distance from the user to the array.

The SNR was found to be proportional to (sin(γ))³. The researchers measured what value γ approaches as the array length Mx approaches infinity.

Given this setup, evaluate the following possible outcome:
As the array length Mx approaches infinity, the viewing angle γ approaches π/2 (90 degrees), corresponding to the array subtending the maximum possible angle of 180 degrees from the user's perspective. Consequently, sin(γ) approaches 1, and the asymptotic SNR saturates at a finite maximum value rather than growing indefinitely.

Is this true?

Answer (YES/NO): YES